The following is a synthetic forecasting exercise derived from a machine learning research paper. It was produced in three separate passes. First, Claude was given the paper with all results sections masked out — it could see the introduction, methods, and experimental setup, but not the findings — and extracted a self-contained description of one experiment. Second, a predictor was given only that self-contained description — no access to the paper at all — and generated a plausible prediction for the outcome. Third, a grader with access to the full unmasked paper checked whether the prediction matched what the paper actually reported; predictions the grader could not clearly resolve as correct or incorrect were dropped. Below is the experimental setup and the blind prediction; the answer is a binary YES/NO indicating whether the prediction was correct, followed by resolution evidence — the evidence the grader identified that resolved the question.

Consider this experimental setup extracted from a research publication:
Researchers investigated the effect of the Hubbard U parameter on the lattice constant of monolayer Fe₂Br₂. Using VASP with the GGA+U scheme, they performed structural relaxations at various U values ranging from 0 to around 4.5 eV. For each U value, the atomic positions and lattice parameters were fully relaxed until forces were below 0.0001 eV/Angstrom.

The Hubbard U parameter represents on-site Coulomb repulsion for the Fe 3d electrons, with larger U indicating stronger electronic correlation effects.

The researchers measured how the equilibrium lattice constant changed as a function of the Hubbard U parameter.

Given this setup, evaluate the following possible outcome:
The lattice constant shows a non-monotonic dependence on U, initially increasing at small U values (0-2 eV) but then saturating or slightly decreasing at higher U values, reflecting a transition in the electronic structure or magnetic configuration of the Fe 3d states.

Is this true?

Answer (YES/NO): NO